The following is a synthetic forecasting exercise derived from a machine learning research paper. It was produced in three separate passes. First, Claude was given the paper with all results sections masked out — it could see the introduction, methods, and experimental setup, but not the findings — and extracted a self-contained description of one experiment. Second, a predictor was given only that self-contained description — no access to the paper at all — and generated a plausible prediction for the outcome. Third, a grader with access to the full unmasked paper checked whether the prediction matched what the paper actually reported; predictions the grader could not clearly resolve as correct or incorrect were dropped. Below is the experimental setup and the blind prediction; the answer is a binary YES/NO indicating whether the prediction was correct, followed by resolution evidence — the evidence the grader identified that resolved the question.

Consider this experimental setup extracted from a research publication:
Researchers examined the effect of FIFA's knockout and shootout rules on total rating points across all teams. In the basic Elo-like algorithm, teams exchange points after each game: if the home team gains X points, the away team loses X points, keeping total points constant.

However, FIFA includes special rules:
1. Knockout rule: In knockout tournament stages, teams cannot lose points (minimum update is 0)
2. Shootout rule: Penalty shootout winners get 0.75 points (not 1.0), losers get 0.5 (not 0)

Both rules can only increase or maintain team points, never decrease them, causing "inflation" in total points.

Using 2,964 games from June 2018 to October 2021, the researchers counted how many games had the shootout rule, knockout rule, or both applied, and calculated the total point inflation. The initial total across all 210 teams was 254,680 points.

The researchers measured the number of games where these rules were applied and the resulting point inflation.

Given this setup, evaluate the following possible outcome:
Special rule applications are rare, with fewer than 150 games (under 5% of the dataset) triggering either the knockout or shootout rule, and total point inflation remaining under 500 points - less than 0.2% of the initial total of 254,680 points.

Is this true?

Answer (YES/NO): NO